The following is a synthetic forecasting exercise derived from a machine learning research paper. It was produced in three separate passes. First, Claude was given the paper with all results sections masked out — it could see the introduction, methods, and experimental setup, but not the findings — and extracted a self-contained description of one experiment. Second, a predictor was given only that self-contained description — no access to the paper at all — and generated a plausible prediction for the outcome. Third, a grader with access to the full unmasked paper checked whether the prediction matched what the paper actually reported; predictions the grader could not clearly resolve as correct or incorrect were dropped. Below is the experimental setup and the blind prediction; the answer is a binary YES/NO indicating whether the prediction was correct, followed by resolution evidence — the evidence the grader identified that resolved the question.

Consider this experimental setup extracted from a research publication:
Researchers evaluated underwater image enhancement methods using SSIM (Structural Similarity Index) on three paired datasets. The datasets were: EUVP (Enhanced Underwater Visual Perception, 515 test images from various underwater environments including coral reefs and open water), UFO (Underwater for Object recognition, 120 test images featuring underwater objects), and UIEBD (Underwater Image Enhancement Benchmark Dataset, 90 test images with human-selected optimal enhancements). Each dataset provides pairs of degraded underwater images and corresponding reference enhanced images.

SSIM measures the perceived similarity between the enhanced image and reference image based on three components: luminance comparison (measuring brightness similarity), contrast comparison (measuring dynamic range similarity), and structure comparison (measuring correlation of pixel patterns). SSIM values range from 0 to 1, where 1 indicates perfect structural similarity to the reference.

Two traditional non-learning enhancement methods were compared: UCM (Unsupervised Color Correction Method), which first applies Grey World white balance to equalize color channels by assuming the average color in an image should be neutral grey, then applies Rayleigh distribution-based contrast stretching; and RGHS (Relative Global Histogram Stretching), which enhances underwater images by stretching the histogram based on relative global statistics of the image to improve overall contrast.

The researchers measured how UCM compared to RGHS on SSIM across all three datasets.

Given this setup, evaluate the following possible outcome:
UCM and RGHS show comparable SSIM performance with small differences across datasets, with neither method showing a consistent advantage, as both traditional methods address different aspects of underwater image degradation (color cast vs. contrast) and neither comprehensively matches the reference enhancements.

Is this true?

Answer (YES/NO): NO